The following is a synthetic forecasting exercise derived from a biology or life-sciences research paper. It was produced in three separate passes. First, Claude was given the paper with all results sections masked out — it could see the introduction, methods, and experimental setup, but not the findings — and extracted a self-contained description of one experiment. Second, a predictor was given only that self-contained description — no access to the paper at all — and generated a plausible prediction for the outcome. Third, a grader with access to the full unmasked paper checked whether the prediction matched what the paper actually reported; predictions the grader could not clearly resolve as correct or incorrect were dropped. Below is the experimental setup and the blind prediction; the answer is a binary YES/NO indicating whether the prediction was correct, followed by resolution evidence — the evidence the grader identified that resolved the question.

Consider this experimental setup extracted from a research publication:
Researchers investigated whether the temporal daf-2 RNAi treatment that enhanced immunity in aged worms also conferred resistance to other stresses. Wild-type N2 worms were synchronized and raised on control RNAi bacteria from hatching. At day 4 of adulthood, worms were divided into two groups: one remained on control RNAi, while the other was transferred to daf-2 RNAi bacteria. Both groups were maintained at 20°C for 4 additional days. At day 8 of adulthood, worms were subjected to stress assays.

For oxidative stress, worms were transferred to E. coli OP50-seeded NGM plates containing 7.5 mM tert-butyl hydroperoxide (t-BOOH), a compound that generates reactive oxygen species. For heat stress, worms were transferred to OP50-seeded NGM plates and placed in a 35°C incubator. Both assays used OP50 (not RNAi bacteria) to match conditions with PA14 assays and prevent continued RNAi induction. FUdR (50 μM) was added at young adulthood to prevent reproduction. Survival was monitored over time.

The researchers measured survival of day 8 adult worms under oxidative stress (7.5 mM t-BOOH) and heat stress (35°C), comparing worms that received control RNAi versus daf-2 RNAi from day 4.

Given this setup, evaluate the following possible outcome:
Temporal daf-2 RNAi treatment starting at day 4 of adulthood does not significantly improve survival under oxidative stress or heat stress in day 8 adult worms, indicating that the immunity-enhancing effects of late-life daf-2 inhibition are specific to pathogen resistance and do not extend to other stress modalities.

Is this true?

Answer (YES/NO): YES